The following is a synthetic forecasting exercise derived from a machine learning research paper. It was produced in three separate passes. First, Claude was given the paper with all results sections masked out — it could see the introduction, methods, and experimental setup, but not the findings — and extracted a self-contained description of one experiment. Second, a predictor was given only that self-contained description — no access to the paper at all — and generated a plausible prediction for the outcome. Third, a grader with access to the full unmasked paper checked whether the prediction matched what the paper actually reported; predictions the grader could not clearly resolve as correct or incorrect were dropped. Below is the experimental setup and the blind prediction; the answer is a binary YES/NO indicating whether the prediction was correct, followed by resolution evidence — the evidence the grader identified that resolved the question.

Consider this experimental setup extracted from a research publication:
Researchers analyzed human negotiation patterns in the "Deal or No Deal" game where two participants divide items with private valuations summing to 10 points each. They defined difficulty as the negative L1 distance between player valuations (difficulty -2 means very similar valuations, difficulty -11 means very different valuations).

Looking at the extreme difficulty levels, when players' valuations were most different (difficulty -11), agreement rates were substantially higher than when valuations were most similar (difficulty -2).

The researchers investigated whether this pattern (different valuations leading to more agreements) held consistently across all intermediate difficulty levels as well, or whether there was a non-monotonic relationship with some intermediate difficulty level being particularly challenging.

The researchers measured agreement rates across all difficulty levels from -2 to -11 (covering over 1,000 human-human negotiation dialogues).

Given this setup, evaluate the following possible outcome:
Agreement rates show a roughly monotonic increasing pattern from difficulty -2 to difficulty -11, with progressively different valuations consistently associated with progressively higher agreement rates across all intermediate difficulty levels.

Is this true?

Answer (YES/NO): YES